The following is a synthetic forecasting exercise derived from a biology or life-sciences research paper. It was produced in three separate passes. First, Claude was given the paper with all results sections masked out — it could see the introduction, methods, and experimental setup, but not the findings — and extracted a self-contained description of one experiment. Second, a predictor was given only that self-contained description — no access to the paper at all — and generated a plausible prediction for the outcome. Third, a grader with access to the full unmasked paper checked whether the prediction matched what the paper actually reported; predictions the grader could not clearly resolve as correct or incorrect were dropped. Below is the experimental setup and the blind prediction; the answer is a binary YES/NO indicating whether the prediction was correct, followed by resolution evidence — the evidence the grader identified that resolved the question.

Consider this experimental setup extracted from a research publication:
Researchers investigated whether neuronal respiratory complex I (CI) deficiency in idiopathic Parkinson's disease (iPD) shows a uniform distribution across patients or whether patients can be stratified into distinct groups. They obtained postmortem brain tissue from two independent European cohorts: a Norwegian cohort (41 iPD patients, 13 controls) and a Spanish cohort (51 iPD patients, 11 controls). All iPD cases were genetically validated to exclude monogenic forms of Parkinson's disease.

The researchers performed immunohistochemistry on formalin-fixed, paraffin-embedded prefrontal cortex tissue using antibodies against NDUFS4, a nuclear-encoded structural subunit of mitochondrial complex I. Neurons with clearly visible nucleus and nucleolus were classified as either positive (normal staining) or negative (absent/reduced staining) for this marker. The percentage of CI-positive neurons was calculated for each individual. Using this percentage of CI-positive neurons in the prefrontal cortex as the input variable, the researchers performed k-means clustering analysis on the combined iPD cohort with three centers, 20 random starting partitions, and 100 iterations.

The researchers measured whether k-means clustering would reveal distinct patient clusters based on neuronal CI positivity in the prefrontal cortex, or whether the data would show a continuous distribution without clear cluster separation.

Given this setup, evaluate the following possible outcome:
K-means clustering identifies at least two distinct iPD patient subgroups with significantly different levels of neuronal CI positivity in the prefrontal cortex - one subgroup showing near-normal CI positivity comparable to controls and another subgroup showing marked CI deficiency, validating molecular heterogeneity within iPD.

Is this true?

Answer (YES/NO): YES